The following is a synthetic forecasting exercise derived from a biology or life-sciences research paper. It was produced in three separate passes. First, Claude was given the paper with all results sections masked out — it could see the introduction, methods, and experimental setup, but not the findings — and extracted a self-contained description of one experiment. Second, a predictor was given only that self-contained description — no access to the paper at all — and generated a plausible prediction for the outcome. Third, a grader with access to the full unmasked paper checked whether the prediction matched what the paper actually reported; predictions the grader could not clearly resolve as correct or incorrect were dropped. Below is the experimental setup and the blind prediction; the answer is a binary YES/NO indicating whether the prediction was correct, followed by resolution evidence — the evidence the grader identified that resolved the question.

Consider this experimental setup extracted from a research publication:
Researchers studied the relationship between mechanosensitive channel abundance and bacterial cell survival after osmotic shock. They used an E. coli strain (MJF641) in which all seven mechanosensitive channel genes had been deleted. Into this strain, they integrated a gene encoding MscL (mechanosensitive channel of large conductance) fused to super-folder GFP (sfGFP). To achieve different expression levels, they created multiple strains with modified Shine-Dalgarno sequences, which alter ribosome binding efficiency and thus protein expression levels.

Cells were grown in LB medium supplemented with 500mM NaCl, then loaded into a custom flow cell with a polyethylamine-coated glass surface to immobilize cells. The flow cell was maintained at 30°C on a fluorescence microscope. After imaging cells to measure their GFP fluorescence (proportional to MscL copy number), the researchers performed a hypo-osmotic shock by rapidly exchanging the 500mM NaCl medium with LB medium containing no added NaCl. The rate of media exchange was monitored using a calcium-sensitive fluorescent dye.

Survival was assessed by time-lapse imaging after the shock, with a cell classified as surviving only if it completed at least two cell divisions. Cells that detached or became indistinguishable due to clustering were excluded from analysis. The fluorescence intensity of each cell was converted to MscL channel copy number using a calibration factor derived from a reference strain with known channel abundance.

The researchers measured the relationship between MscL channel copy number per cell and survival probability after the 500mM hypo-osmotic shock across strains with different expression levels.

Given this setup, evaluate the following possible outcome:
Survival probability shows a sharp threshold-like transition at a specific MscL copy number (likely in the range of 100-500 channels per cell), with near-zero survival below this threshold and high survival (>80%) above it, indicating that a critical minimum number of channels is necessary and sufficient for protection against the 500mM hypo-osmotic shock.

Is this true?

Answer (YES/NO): NO